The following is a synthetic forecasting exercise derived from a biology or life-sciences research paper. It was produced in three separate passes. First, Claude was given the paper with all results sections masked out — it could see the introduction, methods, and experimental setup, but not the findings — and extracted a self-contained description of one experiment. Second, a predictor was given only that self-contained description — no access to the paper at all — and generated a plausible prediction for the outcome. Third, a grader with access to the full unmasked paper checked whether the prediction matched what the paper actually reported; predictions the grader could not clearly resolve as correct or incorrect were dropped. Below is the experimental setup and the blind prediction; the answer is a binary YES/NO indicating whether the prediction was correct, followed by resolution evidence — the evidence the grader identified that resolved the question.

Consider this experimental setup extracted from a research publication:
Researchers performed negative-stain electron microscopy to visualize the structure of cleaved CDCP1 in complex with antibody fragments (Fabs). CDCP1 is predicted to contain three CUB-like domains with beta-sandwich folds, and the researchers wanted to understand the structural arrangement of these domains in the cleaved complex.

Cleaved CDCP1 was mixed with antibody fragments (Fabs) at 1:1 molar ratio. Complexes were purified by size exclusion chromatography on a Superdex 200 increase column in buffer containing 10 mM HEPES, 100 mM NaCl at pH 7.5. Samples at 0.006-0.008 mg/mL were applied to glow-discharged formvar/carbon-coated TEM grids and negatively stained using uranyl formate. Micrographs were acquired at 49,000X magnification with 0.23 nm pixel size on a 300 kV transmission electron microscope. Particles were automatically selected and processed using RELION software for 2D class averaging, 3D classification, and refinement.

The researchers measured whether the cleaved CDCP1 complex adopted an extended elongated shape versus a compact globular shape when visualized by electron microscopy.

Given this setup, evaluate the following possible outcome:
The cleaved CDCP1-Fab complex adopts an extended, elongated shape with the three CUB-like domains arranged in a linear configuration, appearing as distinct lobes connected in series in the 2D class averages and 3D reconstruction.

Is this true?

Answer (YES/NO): YES